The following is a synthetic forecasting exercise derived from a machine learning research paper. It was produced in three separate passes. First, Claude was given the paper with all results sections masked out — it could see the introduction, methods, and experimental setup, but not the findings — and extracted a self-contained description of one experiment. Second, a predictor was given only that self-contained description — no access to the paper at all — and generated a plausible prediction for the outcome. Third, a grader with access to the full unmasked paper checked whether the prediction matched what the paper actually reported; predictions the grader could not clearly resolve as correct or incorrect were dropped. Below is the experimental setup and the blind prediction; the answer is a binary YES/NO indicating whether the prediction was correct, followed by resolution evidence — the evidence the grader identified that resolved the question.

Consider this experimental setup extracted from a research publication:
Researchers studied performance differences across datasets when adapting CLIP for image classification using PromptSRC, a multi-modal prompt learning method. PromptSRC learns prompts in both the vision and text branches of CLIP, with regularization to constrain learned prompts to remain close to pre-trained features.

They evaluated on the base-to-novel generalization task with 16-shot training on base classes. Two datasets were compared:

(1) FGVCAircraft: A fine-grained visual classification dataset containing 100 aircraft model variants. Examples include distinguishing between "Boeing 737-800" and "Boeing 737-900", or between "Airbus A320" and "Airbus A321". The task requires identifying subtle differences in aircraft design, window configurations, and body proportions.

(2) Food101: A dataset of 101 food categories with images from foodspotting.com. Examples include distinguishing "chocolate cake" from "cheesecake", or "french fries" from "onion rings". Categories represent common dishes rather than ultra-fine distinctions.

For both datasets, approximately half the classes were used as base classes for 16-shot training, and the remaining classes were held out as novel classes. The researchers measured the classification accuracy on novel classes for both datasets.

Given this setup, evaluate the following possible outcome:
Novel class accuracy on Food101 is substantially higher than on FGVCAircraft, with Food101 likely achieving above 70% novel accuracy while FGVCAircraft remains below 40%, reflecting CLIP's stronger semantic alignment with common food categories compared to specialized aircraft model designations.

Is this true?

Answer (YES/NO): YES